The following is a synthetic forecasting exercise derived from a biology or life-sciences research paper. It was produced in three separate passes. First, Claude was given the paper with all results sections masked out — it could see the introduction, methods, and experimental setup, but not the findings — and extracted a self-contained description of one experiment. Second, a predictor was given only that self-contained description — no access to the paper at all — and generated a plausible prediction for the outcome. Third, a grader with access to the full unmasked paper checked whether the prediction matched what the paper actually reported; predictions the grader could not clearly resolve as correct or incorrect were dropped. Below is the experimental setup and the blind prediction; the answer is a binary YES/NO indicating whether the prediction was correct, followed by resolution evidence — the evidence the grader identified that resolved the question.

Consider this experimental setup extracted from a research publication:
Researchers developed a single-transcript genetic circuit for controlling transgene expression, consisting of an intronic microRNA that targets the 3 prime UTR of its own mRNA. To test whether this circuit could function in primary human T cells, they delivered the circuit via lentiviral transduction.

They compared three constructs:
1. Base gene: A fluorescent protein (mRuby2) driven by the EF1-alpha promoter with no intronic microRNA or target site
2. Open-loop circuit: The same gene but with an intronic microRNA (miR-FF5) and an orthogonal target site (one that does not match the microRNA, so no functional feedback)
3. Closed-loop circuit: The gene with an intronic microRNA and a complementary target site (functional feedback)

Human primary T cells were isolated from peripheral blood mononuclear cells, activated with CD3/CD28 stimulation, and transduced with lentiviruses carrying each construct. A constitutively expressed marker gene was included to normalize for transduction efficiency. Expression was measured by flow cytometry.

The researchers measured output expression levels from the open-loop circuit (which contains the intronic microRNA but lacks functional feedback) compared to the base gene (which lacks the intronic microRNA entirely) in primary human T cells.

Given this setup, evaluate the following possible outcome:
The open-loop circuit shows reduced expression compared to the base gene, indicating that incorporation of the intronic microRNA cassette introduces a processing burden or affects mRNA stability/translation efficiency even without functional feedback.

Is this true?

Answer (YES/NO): NO